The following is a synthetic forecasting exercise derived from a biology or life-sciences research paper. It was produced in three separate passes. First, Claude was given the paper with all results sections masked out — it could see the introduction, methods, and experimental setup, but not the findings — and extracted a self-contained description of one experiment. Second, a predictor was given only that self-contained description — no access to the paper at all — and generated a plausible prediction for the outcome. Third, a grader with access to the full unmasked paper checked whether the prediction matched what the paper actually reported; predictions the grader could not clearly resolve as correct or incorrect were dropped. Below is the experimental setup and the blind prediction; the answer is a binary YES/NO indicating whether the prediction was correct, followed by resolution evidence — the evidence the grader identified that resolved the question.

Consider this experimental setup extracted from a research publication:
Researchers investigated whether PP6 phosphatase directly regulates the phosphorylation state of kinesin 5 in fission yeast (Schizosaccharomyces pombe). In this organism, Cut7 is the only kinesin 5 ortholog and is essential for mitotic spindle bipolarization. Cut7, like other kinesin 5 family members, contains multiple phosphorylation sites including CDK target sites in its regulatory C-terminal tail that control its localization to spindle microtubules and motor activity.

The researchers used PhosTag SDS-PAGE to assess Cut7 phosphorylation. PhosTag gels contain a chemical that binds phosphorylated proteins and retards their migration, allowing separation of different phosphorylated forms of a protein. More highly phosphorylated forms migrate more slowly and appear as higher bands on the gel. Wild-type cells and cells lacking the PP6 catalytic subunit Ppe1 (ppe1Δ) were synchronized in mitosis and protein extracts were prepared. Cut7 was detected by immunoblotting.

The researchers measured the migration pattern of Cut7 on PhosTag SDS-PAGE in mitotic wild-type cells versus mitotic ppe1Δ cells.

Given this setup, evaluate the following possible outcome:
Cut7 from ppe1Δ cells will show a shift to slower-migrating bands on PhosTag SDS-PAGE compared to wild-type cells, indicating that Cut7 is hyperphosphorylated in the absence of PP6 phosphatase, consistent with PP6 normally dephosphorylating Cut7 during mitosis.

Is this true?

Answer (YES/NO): NO